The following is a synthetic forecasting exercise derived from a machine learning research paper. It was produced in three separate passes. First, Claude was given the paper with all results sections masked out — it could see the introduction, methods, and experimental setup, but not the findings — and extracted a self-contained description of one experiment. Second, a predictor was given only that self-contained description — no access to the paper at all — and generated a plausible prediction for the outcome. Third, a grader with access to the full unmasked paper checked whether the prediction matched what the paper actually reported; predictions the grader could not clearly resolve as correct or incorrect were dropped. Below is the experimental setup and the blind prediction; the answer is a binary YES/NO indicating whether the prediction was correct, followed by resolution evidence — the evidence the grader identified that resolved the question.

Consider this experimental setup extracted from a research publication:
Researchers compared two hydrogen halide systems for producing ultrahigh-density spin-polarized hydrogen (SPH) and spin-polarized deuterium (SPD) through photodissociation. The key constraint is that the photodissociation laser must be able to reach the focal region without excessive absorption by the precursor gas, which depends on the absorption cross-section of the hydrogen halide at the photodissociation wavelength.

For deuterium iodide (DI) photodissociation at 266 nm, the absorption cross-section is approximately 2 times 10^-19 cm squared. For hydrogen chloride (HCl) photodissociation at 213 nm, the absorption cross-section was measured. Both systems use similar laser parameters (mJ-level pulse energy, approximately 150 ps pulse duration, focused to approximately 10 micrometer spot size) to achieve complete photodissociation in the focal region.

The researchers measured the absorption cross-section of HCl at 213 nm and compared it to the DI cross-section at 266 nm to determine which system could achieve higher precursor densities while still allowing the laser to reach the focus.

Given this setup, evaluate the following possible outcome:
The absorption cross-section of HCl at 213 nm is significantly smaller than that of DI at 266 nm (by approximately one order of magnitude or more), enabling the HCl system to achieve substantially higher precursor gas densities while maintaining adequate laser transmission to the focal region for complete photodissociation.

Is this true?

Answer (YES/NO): YES